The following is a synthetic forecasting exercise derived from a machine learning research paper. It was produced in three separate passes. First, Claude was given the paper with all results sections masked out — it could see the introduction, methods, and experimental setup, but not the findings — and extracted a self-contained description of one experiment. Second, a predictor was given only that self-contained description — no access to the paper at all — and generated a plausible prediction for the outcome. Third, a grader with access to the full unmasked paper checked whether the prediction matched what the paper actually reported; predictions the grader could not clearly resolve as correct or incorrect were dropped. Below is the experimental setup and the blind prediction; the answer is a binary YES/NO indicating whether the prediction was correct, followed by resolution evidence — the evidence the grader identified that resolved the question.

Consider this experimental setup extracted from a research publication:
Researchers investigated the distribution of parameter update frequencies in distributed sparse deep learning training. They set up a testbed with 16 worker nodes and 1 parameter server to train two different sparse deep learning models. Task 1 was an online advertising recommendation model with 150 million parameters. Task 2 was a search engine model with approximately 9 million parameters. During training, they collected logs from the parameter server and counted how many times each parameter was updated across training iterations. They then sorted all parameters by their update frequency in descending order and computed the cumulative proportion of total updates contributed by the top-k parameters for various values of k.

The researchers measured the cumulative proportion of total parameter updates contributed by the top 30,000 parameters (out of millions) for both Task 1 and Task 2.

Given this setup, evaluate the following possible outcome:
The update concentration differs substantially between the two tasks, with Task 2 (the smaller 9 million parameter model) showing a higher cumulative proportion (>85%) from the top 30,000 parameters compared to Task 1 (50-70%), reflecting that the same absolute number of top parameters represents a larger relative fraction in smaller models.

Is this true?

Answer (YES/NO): NO